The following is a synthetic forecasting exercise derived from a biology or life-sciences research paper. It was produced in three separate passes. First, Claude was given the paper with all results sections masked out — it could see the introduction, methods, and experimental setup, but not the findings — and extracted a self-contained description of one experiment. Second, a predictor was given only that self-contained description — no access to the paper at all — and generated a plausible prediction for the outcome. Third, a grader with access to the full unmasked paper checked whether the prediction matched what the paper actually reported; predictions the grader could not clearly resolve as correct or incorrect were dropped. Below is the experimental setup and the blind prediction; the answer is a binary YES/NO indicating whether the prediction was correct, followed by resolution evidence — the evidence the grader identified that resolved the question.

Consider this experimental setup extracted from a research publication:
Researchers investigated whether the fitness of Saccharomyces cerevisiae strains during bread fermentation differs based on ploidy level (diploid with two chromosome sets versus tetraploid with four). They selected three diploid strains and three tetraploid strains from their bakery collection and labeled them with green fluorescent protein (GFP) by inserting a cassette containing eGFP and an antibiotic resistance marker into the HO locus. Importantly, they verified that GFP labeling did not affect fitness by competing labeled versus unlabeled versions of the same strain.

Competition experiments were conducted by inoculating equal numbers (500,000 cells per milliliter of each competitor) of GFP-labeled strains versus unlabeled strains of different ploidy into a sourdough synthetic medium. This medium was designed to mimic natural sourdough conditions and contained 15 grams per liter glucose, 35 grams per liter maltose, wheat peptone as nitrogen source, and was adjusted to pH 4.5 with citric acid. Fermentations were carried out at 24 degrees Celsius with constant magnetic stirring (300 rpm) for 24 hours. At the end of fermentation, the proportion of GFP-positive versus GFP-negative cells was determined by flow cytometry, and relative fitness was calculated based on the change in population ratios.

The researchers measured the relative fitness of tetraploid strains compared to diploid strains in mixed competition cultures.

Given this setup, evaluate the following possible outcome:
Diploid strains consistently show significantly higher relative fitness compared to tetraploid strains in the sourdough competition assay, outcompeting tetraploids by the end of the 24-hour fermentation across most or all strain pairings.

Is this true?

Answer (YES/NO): NO